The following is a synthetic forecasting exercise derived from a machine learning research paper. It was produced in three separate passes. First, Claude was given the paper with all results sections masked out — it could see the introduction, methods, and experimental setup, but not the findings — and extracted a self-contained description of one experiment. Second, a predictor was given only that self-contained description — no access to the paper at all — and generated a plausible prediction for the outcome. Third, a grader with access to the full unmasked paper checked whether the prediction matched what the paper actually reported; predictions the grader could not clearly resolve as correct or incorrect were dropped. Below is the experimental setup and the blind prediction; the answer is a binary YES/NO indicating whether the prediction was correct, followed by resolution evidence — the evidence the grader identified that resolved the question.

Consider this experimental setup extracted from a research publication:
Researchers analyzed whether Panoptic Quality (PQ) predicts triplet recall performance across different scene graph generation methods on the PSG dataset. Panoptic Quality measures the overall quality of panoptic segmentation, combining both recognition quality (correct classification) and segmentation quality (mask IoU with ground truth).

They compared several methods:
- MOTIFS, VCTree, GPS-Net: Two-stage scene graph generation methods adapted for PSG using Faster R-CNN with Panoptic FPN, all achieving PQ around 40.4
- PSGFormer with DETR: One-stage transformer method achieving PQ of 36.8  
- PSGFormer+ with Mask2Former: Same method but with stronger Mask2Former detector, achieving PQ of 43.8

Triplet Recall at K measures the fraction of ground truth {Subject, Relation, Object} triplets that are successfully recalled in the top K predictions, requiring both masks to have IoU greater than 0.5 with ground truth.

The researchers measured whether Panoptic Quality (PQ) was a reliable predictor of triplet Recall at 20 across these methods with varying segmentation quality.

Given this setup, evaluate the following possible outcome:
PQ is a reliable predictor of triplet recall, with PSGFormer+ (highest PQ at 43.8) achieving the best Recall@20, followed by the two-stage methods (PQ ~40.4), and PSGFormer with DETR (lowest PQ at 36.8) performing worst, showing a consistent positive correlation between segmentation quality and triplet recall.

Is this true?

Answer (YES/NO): NO